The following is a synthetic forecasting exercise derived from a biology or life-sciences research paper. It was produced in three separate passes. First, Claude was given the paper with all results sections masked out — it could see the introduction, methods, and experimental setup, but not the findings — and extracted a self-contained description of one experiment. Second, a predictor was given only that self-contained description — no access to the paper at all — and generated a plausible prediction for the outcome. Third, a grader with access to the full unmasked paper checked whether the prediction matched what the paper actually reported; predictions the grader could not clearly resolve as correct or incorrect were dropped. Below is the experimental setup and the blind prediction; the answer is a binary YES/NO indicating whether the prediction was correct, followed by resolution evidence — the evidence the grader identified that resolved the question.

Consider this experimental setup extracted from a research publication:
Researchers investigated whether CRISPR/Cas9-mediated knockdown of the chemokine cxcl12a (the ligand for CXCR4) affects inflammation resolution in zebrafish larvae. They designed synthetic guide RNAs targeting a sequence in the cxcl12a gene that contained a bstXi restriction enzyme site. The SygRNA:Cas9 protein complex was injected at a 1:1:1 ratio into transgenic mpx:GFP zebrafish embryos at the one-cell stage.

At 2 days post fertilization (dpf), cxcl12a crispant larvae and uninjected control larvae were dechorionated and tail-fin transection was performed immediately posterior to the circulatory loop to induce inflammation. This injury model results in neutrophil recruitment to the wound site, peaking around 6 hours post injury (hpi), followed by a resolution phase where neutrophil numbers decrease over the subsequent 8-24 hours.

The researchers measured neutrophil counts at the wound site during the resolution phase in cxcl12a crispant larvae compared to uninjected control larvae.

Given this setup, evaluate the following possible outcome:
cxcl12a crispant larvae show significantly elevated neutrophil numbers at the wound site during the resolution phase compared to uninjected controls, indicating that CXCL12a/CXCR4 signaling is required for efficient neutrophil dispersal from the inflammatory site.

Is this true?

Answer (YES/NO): NO